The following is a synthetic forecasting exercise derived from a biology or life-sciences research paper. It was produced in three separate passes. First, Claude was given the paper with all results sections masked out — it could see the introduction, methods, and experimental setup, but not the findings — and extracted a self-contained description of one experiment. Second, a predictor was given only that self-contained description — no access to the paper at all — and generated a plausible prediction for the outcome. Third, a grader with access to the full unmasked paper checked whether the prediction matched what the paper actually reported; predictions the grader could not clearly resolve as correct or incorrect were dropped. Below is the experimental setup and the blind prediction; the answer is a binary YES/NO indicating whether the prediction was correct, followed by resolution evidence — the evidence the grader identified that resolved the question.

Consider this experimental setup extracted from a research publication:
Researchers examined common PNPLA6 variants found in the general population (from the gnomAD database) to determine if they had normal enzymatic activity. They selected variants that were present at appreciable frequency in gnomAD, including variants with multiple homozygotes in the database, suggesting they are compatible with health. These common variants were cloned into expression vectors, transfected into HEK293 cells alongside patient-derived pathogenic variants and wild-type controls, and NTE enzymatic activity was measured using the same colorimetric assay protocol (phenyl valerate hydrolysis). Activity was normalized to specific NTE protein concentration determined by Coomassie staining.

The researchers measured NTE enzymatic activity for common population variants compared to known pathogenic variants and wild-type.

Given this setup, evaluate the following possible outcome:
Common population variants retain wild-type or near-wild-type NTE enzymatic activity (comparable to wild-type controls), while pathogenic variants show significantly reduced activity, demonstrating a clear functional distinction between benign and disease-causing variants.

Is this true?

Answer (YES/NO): YES